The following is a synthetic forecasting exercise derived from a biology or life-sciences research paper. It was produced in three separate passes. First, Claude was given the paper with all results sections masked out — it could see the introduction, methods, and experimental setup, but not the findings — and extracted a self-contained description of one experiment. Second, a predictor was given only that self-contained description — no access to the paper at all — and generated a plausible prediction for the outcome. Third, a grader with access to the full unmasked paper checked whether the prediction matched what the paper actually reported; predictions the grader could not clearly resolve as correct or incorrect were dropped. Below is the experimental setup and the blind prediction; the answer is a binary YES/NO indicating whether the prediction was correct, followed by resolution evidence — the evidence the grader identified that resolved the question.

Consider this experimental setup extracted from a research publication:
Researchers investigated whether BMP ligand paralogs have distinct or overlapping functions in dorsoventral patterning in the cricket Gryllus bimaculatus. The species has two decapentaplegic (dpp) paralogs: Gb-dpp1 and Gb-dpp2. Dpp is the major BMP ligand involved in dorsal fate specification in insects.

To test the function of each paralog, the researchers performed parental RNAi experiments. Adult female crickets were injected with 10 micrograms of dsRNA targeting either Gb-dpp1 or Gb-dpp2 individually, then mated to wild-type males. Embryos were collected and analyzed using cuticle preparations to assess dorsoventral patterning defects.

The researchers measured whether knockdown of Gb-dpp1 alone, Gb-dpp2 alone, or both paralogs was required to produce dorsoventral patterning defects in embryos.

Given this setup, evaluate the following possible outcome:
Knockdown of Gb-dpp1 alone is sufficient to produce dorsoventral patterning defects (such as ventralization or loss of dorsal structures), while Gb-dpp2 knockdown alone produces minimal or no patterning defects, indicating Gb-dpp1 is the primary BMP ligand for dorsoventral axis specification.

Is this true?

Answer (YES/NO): NO